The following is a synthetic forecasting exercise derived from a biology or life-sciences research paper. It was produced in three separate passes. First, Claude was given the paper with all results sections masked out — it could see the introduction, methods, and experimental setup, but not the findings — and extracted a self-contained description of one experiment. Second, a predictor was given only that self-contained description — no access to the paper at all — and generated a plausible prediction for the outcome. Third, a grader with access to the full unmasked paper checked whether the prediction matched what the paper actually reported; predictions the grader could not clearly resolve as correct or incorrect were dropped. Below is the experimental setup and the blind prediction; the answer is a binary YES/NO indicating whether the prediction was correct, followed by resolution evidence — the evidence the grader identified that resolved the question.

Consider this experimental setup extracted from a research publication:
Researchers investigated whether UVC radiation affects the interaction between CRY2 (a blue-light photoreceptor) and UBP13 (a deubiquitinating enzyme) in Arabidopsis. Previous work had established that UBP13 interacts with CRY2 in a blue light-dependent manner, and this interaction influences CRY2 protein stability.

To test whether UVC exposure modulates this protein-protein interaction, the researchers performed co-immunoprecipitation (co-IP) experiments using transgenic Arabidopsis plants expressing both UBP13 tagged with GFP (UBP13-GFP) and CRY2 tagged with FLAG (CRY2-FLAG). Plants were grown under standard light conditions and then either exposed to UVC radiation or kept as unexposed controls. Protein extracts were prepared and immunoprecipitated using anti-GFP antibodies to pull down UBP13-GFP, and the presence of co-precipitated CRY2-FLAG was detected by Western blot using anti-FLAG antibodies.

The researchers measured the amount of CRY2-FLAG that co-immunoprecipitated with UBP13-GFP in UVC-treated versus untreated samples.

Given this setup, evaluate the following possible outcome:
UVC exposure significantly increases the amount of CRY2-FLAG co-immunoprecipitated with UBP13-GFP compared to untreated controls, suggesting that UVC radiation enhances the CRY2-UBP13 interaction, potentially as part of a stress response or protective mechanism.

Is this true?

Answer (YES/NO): YES